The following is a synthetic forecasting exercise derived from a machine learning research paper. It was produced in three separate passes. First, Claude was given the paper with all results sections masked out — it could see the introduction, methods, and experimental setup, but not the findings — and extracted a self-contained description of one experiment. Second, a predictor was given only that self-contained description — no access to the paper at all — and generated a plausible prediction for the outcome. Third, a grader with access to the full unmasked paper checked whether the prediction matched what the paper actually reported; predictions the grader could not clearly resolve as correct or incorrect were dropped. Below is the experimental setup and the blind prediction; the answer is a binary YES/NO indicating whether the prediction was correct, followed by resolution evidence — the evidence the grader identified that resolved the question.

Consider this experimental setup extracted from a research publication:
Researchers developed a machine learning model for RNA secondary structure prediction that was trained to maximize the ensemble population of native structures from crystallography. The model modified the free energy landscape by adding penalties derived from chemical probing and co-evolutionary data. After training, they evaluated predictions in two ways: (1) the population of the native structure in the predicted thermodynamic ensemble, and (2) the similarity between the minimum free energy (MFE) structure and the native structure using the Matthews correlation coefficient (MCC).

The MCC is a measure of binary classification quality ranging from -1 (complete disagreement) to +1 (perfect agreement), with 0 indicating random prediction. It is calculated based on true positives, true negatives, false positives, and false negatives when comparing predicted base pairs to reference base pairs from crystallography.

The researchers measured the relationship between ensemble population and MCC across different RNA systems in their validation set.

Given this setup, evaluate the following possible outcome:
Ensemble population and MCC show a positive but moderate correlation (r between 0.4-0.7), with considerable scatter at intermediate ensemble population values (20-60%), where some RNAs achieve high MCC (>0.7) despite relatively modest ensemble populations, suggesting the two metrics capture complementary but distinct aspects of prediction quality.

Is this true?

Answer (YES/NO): NO